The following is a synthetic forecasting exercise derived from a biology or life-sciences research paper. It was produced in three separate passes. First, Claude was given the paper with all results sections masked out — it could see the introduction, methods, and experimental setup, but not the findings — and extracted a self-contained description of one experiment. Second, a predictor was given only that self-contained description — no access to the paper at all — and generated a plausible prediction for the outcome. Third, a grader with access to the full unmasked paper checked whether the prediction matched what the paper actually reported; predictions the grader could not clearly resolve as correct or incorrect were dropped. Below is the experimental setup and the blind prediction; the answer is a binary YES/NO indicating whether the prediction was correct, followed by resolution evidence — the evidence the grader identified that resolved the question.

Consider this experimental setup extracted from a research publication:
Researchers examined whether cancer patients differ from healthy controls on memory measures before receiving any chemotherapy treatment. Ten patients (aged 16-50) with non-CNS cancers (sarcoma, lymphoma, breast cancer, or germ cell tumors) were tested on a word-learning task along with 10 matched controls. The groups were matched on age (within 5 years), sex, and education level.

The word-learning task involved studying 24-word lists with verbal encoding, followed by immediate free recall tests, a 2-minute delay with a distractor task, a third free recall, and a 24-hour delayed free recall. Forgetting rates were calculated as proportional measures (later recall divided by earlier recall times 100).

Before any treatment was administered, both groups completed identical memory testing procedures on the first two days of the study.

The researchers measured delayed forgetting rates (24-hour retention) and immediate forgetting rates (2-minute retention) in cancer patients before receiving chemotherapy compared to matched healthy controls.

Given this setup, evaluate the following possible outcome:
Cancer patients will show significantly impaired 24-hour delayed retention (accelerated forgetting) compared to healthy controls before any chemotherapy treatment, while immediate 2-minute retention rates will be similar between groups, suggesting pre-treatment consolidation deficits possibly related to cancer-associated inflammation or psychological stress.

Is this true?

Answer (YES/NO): NO